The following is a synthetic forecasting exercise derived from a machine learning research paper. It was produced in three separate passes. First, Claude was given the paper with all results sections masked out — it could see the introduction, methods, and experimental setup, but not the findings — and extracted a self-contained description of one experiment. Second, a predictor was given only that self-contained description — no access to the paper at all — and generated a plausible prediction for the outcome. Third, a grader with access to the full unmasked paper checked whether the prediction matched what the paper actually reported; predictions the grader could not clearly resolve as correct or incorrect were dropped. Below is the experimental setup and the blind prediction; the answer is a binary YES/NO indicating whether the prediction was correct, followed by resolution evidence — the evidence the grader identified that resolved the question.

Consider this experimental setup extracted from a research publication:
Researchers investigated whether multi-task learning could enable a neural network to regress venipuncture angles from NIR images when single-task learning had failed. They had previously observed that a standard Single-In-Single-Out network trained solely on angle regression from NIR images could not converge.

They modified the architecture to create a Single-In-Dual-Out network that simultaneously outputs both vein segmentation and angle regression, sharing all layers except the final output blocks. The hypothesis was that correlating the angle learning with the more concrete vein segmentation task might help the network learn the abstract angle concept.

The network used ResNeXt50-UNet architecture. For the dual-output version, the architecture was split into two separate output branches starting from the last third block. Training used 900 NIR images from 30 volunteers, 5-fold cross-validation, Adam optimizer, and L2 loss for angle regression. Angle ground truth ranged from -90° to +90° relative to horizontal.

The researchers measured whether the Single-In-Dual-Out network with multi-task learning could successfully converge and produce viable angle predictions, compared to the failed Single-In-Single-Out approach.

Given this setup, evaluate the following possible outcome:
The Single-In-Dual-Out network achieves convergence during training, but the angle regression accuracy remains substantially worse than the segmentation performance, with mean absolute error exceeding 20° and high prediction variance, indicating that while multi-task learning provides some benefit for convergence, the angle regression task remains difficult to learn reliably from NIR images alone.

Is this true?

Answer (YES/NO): YES